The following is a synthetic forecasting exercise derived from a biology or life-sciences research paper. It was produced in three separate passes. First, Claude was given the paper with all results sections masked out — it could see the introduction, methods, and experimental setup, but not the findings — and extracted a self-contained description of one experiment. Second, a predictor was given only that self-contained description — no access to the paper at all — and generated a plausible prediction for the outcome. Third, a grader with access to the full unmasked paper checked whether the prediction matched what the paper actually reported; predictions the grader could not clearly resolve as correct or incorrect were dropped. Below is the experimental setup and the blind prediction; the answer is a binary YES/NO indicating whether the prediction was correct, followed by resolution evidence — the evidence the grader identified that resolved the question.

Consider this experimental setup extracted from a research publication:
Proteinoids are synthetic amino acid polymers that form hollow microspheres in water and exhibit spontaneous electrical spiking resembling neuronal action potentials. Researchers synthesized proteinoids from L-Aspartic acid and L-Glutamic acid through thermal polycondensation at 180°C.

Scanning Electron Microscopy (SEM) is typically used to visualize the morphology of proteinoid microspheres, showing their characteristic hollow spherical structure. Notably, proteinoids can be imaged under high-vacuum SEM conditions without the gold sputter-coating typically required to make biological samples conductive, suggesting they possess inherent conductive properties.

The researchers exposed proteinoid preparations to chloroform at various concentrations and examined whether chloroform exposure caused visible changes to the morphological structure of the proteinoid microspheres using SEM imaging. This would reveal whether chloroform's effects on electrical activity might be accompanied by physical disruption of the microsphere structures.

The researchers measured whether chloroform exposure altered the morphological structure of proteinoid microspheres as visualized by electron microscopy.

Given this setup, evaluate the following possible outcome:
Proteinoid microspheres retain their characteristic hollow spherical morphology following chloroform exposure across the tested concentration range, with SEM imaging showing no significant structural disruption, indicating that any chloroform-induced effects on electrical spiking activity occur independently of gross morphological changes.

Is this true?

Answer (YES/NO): NO